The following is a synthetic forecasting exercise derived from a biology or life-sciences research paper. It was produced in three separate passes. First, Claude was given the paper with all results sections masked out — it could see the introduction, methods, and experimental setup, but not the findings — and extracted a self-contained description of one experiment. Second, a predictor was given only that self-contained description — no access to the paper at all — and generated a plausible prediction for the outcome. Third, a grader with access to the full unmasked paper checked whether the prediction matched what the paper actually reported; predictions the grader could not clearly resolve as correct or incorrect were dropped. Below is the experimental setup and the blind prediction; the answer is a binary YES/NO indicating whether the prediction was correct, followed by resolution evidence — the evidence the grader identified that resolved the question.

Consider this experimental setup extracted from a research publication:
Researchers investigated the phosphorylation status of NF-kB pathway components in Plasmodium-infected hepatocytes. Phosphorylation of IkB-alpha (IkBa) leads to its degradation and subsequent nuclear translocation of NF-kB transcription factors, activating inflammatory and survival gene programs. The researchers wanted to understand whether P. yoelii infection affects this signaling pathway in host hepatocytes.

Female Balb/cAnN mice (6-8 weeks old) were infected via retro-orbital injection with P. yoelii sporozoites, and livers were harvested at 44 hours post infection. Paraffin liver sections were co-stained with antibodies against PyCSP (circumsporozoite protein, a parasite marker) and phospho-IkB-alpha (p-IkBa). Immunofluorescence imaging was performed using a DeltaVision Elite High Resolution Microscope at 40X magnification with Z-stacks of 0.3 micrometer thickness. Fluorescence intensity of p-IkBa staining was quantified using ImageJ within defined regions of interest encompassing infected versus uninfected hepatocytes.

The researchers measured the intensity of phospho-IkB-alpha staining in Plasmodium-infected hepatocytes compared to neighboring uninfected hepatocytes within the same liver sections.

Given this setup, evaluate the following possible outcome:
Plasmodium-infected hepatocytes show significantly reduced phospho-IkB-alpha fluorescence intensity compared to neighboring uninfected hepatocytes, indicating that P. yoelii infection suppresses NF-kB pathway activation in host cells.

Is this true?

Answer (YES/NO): NO